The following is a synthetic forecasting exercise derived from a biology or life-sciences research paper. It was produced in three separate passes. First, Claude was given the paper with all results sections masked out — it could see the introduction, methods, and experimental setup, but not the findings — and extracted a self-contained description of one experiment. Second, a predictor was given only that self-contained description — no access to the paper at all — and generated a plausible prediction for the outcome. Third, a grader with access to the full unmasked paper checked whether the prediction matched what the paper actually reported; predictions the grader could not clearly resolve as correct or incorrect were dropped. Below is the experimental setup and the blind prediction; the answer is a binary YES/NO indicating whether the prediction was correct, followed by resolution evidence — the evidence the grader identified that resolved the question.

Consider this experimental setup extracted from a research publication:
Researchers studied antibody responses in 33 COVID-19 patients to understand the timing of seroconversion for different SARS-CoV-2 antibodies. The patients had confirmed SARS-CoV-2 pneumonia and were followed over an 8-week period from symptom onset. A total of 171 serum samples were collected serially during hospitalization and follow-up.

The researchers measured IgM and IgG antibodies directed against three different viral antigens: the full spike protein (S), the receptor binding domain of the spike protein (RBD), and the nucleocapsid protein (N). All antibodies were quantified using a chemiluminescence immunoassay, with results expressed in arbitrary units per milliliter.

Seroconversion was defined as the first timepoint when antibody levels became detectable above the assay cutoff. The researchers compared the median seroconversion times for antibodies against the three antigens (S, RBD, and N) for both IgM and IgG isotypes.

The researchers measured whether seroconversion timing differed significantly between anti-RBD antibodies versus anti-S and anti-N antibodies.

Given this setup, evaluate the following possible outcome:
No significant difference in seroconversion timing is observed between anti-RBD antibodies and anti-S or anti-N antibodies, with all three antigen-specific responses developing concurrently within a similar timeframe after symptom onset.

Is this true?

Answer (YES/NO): NO